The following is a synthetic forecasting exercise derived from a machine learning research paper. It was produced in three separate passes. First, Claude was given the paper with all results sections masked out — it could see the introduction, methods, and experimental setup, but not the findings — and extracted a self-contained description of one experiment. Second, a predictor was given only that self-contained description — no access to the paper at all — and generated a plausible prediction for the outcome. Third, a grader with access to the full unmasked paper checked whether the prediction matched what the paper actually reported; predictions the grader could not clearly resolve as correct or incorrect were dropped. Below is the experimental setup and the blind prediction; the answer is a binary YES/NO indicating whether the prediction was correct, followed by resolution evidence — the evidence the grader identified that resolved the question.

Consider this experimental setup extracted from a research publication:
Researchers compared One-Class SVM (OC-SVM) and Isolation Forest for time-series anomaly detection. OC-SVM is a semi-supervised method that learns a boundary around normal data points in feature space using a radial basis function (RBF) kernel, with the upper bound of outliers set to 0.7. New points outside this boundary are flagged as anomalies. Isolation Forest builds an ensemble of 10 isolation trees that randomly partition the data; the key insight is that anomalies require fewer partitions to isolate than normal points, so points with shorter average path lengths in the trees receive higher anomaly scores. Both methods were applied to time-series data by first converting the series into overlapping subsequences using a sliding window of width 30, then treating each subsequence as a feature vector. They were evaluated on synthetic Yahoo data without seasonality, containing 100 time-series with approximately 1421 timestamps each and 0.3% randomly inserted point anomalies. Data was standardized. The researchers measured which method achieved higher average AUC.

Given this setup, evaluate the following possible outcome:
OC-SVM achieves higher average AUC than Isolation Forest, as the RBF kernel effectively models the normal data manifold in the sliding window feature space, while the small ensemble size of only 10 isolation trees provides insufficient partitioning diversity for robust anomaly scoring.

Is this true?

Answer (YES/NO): YES